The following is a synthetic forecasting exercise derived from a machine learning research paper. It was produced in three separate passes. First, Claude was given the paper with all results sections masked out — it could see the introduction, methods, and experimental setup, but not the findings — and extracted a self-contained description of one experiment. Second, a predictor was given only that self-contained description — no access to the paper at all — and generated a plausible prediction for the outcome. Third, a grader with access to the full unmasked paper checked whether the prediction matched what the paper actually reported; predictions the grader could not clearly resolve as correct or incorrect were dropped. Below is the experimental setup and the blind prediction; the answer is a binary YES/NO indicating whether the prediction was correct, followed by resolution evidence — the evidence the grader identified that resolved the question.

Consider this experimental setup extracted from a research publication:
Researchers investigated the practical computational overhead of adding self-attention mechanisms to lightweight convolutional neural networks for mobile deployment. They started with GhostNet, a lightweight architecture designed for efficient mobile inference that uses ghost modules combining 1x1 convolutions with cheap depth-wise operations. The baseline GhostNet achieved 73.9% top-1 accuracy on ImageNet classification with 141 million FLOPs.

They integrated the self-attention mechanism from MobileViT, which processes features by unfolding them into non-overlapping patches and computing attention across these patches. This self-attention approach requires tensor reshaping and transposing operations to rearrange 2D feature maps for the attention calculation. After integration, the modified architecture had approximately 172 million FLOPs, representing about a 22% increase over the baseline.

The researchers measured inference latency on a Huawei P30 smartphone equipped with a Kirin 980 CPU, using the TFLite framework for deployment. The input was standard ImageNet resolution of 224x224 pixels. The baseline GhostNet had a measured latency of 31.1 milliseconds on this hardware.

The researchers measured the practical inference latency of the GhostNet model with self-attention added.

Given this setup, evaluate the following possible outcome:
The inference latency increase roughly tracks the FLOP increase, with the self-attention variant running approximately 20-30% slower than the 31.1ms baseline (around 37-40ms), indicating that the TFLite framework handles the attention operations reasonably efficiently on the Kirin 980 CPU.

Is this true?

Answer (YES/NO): NO